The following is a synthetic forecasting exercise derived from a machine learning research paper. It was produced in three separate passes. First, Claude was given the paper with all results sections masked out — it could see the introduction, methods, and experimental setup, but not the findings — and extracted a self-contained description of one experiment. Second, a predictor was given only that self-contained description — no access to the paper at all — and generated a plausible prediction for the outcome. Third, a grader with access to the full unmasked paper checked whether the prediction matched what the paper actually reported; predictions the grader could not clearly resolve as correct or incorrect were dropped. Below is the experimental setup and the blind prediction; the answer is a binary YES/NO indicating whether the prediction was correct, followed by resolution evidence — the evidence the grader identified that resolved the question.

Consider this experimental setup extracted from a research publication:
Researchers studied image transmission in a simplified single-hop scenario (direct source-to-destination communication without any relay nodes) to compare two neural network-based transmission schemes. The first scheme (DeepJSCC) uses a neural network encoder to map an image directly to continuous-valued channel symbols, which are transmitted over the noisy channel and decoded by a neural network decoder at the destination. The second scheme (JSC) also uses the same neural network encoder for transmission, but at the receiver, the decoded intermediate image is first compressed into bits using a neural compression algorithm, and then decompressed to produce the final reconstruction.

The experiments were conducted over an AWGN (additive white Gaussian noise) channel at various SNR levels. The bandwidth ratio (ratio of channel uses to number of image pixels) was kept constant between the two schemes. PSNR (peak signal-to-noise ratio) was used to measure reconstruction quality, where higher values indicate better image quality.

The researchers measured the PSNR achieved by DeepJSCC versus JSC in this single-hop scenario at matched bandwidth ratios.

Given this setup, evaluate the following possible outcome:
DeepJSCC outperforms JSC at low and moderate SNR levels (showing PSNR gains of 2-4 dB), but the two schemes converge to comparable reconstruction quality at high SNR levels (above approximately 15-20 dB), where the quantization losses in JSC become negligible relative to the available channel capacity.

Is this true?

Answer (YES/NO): NO